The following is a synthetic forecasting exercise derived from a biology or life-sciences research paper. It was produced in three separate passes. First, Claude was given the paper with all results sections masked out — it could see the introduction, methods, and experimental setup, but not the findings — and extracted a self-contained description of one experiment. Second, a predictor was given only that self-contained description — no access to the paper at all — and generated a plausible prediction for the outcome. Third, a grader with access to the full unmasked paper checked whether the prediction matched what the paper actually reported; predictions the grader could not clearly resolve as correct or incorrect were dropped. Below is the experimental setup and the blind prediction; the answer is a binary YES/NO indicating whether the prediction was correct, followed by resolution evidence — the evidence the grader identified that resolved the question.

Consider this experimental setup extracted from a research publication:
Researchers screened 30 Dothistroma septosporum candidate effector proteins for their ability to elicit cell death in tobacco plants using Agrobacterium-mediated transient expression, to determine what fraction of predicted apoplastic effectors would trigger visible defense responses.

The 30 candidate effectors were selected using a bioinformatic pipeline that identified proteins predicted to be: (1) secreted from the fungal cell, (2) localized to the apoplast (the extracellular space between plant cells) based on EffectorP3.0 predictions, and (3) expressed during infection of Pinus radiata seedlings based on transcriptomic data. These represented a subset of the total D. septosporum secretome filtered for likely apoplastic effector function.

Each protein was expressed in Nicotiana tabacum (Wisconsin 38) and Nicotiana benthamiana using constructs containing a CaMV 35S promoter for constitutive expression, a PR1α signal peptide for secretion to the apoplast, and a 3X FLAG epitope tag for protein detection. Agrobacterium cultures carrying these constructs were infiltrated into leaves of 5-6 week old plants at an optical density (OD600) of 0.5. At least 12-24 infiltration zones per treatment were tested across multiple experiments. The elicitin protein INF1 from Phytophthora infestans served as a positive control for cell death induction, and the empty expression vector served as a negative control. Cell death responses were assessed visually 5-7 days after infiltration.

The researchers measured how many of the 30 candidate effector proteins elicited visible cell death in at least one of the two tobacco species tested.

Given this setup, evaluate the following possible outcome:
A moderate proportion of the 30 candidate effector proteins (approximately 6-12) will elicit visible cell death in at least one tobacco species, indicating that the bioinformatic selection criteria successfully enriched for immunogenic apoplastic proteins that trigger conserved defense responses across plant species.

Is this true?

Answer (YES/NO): YES